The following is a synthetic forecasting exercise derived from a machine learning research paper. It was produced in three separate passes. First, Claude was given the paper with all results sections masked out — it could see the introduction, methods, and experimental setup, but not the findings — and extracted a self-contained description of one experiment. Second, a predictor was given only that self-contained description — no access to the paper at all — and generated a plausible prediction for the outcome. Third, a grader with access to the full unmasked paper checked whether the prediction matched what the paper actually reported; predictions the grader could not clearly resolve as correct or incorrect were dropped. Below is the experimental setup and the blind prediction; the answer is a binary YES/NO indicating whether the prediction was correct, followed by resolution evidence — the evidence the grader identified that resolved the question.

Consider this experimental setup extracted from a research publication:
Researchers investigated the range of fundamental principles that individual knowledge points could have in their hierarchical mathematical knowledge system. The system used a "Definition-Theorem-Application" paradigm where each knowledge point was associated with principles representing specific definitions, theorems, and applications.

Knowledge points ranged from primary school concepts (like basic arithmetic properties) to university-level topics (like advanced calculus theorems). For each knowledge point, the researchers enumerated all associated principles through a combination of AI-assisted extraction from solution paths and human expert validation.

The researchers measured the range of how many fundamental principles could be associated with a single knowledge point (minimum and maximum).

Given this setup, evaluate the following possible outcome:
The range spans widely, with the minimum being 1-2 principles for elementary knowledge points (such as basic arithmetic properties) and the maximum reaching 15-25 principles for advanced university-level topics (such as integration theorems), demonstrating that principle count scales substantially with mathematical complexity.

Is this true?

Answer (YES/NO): NO